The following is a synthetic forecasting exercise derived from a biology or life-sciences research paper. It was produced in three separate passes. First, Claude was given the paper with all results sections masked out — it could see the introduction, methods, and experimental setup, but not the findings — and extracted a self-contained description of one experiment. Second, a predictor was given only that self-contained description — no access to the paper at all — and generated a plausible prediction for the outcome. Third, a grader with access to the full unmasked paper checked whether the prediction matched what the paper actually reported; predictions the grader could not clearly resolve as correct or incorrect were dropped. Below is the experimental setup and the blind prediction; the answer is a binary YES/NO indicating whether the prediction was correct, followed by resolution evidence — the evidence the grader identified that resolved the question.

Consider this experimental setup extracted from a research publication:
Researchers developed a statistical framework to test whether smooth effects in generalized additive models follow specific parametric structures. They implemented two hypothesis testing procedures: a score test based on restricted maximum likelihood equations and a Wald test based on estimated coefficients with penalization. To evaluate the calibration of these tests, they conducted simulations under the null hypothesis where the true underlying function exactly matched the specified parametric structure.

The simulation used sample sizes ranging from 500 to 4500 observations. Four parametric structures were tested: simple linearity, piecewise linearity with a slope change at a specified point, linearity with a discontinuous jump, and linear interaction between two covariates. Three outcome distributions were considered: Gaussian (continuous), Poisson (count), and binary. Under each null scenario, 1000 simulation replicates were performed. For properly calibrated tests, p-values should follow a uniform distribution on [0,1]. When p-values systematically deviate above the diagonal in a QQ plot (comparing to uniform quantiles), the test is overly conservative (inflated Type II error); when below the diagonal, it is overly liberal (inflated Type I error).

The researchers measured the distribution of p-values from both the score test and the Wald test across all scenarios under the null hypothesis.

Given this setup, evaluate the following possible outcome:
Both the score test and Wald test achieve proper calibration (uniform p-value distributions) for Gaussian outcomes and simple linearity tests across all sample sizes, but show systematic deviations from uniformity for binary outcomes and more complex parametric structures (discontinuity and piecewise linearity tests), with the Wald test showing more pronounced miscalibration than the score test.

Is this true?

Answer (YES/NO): NO